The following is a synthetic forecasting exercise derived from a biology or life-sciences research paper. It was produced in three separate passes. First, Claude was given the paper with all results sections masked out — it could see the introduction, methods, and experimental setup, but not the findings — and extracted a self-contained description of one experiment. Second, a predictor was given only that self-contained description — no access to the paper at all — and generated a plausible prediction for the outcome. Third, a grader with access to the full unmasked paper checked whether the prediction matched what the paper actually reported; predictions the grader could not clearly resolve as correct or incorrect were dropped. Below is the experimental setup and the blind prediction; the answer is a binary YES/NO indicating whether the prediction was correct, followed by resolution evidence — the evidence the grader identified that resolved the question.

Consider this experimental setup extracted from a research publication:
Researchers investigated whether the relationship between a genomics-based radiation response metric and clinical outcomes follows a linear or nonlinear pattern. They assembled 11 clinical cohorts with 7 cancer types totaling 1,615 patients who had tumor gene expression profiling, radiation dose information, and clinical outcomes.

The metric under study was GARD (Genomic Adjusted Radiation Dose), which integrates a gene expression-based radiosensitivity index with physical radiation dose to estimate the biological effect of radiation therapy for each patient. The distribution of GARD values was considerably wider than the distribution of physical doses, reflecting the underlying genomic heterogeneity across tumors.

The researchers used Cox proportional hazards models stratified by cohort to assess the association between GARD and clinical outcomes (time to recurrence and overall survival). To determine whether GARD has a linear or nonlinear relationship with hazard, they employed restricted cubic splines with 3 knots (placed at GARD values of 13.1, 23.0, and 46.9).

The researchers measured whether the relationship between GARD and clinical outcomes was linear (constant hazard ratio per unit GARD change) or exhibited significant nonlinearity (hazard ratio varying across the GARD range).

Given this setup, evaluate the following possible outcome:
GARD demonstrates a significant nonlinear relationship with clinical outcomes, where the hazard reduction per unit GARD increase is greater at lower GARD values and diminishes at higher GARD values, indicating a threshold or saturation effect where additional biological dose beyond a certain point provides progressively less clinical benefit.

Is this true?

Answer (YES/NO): NO